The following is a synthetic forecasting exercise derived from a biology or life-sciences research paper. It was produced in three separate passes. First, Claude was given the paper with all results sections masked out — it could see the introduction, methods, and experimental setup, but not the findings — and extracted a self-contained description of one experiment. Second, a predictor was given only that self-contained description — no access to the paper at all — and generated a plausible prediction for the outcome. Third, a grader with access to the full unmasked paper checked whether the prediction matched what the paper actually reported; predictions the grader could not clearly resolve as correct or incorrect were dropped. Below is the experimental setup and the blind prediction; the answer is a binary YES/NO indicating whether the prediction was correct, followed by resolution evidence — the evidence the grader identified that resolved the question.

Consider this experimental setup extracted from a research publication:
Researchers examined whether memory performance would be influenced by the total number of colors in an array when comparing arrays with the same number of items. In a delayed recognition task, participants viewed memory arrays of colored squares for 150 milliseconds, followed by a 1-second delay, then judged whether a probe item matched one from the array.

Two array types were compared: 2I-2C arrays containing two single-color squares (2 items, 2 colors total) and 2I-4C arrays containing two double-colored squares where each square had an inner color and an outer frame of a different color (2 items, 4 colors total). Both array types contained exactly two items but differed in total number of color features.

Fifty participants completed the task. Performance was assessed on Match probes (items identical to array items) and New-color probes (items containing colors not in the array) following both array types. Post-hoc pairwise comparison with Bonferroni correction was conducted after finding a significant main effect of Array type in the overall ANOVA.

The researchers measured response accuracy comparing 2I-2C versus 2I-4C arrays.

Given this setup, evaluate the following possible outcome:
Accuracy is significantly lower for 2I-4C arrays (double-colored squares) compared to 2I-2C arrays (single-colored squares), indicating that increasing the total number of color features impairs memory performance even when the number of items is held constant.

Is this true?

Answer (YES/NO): YES